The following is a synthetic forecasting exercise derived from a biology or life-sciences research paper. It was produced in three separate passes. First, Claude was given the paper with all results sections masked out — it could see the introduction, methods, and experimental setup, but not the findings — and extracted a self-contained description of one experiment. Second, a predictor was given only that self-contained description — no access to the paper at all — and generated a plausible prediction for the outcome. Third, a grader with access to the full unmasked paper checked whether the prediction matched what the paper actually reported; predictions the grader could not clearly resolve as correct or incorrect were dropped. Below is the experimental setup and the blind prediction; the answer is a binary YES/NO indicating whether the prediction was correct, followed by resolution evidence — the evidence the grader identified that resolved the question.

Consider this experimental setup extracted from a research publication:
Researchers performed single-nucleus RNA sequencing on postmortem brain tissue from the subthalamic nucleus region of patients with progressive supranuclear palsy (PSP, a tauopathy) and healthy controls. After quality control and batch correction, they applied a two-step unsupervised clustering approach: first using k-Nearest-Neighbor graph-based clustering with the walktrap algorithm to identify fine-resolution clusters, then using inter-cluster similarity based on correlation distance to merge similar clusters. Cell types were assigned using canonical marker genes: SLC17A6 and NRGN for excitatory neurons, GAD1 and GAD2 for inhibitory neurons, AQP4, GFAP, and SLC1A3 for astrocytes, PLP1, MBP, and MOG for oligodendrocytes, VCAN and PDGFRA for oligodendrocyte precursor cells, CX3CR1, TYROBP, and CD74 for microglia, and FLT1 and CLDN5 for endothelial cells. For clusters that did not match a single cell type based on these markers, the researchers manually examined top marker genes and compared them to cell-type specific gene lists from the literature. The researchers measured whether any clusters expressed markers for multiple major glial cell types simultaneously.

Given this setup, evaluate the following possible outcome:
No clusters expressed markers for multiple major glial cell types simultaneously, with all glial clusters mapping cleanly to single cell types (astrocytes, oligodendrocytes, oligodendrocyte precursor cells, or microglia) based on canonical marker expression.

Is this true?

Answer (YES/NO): NO